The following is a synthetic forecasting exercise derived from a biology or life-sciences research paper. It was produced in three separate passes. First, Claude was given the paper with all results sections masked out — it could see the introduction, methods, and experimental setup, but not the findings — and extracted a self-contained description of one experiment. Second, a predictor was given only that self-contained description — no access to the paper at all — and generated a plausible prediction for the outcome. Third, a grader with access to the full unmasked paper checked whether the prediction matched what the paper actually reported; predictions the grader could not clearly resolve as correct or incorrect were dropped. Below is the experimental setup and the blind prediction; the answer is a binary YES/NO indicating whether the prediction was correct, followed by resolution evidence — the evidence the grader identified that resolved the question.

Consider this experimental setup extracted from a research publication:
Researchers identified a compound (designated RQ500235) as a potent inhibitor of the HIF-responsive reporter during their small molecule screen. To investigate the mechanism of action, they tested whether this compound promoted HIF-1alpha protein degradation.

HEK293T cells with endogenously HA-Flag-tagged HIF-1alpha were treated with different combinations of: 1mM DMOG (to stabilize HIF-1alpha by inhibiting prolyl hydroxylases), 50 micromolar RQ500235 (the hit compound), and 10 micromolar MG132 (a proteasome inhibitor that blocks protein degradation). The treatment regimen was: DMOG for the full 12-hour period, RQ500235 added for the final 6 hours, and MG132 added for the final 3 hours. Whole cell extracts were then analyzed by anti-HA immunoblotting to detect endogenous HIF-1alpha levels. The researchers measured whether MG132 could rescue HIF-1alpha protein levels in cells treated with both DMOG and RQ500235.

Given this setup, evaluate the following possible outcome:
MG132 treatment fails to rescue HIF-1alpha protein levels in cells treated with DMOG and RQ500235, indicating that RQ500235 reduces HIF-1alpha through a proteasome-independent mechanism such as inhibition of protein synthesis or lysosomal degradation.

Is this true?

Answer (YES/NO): YES